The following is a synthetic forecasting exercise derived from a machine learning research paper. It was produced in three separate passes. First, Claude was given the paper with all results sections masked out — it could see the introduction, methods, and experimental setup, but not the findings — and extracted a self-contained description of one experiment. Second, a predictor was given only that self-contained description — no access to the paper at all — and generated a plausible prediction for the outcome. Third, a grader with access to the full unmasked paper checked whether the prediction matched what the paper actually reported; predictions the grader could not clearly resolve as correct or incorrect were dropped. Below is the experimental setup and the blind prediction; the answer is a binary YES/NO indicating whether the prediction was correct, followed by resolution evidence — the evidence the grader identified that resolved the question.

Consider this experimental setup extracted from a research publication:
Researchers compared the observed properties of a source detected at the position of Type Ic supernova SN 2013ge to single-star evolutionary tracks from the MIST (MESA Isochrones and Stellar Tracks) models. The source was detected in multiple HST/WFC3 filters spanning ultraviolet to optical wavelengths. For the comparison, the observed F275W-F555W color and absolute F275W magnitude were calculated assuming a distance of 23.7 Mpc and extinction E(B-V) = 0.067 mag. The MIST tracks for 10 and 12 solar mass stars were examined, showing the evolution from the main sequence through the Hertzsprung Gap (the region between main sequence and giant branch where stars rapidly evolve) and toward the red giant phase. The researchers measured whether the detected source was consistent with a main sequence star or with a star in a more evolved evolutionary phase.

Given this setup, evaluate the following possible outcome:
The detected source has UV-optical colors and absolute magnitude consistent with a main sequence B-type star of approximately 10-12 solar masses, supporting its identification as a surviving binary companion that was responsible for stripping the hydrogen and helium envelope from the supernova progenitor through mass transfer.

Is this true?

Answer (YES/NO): NO